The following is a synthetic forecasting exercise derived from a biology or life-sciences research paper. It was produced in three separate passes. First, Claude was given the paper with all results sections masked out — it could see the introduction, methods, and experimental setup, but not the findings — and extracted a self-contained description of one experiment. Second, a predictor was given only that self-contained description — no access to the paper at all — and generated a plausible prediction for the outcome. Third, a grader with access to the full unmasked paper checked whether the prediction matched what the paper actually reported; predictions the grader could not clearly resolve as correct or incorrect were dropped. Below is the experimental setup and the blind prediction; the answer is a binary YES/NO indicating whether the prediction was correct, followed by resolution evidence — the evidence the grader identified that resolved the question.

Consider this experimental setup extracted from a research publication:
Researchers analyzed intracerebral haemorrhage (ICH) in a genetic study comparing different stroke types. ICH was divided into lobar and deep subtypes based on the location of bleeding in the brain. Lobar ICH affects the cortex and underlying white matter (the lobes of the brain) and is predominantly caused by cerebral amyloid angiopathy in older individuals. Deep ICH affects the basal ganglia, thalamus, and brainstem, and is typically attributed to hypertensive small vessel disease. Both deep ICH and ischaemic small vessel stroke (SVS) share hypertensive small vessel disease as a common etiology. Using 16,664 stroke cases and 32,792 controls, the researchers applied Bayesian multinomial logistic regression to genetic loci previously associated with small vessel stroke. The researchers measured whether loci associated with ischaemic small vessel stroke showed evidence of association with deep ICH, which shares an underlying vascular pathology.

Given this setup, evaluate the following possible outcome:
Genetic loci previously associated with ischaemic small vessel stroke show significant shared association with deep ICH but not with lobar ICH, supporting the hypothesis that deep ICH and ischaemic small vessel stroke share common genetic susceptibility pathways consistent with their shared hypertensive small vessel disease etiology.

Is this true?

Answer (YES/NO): NO